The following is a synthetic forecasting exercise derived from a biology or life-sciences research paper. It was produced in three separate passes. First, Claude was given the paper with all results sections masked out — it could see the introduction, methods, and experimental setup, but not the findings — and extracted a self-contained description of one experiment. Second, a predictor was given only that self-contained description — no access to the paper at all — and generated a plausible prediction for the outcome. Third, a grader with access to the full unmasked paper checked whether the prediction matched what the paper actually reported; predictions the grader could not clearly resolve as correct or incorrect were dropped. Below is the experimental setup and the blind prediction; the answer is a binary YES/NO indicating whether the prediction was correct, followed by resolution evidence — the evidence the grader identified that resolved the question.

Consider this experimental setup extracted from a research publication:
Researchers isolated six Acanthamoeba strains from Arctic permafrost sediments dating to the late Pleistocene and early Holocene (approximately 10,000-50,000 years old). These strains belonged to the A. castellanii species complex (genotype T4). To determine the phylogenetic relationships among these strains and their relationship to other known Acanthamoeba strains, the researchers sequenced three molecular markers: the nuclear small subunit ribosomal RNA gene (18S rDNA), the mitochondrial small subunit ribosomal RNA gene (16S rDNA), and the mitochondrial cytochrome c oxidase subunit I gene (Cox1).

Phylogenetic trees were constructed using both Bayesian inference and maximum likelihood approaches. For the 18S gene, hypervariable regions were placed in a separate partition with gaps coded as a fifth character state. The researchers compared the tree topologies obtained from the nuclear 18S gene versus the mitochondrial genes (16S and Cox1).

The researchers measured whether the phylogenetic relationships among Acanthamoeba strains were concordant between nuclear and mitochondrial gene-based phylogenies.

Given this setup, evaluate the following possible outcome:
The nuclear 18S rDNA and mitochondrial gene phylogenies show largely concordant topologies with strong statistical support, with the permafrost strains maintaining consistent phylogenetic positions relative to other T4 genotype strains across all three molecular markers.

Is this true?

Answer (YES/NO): NO